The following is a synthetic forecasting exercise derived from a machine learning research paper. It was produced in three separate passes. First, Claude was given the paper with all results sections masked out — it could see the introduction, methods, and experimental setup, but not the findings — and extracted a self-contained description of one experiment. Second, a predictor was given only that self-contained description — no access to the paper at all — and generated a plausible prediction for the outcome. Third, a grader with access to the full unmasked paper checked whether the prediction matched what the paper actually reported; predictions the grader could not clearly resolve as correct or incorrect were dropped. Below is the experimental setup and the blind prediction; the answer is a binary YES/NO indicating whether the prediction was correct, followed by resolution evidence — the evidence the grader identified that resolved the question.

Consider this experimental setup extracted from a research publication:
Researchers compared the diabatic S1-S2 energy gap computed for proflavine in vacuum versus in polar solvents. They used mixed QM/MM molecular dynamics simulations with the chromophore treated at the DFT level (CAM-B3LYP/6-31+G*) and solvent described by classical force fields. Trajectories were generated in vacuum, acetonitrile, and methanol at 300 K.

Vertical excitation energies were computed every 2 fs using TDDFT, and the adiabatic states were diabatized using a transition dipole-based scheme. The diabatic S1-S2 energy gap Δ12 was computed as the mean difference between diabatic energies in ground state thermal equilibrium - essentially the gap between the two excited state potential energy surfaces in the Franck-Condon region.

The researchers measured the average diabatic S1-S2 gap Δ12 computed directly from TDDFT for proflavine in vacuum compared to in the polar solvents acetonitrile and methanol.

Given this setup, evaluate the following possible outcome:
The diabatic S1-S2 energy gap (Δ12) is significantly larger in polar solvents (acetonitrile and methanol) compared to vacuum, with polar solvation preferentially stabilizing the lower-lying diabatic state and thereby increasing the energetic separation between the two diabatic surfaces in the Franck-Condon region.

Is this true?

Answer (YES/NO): NO